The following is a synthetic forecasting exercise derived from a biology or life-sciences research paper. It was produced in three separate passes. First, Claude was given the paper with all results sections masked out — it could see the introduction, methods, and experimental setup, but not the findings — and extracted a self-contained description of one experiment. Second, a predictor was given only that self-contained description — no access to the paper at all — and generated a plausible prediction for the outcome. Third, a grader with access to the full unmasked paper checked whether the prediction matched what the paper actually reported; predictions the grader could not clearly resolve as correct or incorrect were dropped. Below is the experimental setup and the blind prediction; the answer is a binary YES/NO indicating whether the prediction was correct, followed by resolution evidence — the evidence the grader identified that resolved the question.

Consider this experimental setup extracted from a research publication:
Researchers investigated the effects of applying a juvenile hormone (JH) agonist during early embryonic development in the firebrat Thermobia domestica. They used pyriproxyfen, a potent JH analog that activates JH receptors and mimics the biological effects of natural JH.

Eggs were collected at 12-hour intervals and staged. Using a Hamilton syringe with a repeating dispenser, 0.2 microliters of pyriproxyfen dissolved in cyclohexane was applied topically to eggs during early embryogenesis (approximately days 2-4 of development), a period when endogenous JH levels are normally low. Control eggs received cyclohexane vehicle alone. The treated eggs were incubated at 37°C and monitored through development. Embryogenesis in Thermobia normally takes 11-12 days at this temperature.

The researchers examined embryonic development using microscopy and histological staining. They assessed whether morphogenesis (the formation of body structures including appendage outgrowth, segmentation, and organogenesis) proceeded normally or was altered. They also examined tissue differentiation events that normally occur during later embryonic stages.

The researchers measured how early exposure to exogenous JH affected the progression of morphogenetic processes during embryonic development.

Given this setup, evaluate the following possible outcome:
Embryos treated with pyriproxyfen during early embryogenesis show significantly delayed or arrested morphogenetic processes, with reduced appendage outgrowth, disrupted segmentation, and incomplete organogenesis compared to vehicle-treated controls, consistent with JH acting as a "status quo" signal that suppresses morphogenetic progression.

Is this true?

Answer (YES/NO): NO